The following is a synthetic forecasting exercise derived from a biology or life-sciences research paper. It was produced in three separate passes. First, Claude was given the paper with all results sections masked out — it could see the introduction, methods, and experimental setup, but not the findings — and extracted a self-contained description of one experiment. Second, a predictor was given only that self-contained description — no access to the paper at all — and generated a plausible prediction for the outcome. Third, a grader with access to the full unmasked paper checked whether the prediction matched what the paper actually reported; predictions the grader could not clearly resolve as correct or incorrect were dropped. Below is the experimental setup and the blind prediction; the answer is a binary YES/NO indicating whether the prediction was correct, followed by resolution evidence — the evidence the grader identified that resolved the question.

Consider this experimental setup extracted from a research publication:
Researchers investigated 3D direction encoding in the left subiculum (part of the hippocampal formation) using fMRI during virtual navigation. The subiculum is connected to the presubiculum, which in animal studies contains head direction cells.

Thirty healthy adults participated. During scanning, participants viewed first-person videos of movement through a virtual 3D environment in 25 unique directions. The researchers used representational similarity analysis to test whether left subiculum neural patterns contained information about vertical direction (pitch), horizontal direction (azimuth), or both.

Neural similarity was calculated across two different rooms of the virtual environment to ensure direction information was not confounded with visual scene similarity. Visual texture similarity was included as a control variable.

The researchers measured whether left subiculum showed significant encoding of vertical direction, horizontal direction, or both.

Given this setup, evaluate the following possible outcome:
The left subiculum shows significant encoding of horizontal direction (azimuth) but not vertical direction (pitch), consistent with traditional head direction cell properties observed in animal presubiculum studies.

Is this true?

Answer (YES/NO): YES